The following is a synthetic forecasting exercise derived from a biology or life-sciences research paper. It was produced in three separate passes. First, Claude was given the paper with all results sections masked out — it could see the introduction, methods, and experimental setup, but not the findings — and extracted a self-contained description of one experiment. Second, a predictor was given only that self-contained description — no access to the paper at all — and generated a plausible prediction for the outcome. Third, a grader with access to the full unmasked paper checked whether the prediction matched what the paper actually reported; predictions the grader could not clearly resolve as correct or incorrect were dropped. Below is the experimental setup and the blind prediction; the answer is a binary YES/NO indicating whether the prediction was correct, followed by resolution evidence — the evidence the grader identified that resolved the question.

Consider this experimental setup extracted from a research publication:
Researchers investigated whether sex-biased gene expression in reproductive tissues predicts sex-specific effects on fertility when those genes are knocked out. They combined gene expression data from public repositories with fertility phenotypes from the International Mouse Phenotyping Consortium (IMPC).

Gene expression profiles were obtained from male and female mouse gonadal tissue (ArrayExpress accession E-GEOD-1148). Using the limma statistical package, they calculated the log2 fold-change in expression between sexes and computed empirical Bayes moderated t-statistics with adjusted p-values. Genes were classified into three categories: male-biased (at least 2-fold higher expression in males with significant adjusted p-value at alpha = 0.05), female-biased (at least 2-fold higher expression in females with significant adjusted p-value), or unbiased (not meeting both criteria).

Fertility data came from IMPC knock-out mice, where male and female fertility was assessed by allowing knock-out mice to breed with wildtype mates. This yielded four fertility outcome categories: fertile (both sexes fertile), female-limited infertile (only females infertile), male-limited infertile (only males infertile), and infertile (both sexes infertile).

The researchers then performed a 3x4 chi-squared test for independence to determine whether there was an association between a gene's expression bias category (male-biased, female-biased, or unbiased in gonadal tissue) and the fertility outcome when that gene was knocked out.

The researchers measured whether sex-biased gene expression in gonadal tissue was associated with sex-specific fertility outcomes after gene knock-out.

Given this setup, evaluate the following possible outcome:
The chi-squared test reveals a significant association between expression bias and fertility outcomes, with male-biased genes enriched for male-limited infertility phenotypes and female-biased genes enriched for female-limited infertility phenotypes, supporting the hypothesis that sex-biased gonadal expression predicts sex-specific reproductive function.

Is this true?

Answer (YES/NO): NO